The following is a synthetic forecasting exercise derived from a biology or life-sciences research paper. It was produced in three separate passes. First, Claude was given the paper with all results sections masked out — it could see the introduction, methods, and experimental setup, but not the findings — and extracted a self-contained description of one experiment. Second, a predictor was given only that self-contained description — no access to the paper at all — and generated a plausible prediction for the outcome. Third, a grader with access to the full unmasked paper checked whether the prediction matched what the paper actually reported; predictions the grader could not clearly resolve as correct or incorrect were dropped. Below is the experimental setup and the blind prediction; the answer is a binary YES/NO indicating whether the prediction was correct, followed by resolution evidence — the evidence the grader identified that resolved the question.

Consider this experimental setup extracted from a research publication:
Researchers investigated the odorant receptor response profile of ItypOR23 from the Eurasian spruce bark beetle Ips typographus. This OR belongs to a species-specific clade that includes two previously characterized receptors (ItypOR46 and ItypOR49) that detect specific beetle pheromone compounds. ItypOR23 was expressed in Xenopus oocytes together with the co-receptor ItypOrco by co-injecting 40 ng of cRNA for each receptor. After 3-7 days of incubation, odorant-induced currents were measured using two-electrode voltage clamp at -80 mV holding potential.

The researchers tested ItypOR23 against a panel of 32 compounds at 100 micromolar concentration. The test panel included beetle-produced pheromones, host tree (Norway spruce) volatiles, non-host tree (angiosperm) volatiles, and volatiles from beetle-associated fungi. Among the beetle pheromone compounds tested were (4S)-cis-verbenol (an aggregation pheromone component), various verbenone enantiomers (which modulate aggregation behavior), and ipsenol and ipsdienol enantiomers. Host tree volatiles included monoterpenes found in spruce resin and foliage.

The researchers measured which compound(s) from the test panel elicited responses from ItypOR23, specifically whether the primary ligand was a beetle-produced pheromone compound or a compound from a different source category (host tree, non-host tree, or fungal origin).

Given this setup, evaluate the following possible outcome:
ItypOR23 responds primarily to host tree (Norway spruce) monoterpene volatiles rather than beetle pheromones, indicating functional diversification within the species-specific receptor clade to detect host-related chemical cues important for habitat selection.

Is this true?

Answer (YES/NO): NO